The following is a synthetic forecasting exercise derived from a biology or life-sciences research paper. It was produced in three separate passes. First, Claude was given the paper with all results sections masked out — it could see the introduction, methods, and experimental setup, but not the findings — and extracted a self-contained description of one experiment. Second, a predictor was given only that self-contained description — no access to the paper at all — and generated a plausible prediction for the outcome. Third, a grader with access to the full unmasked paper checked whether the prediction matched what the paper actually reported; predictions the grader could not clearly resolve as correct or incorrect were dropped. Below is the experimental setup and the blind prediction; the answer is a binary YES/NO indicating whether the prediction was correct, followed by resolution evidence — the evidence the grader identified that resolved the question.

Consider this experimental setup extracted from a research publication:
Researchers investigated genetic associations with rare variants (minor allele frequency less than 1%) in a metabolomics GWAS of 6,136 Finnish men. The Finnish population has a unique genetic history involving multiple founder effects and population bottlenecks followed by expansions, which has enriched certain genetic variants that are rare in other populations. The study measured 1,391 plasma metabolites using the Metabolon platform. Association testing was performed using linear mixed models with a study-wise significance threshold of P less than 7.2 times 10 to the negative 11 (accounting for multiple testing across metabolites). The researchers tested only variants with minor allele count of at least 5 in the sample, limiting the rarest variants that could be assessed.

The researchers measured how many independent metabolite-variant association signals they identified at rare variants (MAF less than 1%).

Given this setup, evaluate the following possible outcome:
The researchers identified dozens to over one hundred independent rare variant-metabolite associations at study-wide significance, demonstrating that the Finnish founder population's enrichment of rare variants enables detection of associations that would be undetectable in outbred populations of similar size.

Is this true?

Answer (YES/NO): YES